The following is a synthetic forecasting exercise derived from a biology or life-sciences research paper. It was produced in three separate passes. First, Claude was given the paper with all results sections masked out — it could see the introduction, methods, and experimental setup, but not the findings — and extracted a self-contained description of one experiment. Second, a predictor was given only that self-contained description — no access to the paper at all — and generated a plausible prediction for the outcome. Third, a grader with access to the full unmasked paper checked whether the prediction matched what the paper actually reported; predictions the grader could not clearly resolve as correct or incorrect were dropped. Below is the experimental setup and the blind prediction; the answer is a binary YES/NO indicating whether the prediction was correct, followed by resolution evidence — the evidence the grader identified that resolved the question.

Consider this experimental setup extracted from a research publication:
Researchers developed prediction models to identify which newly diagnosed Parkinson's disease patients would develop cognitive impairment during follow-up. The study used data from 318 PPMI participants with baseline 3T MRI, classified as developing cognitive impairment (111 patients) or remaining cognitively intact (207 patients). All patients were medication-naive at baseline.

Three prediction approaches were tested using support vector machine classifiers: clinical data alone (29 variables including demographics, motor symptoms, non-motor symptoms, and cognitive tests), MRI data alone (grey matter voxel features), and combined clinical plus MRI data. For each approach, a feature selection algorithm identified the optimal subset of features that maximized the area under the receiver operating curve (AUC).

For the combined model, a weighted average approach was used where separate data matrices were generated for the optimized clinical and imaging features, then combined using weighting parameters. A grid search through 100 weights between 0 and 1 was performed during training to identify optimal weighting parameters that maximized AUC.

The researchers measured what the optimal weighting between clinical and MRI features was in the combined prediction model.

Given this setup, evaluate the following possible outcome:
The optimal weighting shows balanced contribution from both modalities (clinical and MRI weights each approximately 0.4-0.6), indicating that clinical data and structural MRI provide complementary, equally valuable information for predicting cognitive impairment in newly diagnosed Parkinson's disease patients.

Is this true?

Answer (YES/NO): NO